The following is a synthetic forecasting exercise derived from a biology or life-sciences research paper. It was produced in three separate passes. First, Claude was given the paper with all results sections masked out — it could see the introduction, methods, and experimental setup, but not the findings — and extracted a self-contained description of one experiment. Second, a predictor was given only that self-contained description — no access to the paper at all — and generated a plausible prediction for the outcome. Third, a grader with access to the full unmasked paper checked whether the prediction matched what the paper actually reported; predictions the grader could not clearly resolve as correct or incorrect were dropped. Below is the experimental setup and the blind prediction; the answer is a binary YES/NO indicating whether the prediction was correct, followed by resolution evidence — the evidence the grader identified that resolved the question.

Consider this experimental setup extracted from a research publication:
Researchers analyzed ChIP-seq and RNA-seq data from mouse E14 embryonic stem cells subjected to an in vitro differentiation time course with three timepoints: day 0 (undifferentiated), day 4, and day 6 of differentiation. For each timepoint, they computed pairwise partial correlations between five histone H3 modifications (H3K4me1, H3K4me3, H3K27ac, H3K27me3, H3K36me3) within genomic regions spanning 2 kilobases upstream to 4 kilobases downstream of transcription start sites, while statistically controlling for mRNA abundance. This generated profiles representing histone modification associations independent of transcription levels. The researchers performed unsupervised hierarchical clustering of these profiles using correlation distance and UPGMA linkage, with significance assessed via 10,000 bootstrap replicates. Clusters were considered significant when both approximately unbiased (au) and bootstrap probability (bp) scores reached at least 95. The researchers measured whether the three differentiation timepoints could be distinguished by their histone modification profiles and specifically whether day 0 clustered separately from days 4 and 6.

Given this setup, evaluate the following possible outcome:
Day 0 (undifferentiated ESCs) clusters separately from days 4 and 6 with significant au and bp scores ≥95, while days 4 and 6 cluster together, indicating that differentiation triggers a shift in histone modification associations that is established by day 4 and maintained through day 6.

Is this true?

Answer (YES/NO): YES